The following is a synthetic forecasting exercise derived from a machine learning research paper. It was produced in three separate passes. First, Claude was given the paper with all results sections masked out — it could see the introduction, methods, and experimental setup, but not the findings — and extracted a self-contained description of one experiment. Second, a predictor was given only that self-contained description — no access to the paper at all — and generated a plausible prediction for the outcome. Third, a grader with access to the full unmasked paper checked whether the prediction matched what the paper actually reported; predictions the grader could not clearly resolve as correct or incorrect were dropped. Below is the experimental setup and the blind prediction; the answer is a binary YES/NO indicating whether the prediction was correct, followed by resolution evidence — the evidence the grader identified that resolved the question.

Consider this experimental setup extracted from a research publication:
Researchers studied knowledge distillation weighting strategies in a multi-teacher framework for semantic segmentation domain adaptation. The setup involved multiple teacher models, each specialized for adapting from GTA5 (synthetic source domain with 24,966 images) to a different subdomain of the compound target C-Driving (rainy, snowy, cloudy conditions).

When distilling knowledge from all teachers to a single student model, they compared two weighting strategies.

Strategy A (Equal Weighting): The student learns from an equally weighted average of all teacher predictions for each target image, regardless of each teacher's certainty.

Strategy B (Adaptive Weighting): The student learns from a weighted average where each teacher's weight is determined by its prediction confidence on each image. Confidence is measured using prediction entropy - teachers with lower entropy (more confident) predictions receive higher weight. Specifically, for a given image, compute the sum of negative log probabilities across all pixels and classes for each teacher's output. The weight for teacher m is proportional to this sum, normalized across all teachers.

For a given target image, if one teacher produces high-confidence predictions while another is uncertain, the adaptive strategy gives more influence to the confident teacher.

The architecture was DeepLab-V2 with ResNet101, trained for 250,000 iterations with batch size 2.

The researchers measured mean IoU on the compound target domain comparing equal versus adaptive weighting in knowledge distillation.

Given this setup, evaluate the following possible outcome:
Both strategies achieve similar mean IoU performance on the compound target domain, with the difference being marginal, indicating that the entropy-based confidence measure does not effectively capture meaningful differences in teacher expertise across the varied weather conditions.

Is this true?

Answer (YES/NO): NO